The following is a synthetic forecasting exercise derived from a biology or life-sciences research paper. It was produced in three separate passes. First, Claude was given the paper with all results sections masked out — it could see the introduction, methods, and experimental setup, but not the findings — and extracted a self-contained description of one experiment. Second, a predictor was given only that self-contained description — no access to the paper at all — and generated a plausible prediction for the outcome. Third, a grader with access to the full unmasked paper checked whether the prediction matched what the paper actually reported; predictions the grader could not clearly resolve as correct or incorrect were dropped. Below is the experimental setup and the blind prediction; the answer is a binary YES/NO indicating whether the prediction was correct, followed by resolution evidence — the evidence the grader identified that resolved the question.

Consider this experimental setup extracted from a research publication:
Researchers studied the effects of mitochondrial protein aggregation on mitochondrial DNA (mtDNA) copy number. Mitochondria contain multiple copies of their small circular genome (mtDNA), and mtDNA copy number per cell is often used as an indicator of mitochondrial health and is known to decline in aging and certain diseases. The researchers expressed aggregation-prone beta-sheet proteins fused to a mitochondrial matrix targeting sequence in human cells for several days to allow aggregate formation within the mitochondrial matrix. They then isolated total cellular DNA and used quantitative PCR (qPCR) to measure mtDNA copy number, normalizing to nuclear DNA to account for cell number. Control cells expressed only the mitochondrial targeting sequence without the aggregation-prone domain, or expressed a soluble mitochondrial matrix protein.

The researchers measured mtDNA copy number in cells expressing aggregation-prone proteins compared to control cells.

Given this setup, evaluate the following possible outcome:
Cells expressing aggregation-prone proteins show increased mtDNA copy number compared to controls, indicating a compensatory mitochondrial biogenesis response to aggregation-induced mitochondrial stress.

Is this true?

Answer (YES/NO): NO